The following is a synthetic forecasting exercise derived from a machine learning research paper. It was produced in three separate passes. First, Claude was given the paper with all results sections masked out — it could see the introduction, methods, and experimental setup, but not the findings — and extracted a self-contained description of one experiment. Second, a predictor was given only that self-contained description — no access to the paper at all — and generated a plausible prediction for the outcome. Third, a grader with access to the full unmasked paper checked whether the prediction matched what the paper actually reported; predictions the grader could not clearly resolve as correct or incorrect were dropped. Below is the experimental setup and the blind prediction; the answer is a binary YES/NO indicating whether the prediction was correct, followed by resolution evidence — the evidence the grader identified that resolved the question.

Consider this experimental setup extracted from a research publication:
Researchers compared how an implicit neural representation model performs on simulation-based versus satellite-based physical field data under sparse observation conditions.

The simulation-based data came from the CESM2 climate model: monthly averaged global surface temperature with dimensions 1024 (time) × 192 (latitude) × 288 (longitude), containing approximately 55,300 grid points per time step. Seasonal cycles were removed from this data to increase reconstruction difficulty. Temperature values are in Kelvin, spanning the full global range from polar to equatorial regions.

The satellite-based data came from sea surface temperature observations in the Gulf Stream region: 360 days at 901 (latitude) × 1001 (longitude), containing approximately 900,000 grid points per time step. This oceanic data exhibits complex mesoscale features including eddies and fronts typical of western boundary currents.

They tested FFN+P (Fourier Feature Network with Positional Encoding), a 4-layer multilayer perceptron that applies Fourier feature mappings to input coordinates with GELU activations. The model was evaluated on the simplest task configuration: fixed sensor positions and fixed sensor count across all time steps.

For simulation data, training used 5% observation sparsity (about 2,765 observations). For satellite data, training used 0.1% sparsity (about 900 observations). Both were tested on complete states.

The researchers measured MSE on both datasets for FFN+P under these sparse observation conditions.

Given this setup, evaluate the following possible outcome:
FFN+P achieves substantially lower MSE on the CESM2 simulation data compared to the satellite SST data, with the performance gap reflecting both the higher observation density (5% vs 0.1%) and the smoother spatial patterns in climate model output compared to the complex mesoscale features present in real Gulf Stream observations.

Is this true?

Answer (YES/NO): NO